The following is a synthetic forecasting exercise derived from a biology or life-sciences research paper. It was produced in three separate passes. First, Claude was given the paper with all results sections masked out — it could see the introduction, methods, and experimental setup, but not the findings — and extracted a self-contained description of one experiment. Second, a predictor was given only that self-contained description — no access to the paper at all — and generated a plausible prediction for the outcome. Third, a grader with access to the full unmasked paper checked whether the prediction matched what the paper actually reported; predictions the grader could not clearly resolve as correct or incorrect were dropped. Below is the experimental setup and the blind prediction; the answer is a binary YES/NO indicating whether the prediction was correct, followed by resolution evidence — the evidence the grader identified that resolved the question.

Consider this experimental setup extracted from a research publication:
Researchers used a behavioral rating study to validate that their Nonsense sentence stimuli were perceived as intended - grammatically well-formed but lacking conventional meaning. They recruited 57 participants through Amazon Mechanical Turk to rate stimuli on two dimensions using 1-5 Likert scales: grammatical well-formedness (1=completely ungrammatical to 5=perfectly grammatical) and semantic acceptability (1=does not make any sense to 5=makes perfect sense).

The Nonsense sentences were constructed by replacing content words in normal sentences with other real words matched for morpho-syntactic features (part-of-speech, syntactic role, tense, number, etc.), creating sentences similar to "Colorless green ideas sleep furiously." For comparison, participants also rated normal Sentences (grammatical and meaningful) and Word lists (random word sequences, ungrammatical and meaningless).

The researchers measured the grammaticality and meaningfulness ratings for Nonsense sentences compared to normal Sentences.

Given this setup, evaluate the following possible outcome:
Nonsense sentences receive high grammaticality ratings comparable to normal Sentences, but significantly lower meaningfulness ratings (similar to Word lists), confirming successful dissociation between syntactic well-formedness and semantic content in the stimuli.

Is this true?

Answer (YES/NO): NO